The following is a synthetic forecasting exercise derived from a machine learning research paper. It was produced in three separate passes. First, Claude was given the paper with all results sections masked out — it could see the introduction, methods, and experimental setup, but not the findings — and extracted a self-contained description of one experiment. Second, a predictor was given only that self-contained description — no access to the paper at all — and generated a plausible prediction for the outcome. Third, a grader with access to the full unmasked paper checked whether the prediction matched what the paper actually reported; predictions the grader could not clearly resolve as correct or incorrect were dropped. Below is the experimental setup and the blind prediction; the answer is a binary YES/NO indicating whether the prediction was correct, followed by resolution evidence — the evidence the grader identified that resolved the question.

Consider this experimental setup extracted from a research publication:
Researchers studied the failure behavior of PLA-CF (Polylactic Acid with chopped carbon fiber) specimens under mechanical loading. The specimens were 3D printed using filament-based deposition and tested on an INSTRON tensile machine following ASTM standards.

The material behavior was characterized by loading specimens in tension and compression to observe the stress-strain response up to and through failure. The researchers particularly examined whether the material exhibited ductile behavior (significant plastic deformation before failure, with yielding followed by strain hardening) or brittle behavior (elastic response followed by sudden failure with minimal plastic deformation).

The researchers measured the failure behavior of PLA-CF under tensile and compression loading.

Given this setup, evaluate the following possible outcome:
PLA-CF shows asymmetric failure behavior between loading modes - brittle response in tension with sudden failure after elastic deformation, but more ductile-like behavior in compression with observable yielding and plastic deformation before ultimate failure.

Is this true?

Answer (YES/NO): NO